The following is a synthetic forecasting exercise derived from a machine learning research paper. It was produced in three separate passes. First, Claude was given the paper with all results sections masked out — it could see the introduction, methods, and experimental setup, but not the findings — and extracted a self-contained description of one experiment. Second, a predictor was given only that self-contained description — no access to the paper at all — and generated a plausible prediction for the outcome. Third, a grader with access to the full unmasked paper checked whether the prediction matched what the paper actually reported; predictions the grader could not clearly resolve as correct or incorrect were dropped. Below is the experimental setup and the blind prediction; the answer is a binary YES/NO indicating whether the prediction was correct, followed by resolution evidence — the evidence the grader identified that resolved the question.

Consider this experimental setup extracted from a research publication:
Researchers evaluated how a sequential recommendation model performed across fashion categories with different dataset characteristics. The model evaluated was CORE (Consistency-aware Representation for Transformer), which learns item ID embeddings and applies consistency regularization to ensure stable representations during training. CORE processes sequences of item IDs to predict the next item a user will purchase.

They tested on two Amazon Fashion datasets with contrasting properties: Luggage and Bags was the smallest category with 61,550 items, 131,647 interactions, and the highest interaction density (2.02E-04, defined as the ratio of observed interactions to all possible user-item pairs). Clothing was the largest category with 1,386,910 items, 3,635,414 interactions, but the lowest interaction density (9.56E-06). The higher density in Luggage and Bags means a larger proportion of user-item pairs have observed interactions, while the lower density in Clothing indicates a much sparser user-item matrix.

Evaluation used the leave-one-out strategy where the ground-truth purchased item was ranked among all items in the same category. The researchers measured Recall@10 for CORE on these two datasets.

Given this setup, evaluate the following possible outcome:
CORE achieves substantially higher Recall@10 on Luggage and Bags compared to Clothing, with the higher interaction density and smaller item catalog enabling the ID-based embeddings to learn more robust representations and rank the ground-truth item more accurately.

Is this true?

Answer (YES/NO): YES